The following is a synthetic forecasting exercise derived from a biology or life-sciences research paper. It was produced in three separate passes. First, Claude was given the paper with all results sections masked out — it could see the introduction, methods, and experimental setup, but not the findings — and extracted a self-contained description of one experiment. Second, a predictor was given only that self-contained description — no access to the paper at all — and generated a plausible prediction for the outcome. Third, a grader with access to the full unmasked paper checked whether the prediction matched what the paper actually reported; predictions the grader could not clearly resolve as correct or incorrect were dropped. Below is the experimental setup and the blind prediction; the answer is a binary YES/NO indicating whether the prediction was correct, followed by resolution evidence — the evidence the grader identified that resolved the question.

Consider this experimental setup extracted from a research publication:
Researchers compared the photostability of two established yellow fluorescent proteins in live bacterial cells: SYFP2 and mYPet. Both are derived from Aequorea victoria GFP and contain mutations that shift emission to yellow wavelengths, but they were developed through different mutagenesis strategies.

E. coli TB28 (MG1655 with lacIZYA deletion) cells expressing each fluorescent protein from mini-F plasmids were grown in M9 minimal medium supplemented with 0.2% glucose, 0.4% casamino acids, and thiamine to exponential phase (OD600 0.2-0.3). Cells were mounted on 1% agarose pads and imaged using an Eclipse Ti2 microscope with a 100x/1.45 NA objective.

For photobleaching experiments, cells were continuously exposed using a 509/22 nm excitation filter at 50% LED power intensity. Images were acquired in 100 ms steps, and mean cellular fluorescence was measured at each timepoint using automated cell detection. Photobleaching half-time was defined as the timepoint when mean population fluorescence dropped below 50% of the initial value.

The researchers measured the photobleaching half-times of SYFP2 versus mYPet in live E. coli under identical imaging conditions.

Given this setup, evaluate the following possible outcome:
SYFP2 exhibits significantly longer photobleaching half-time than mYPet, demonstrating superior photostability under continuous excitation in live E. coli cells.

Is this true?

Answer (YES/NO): NO